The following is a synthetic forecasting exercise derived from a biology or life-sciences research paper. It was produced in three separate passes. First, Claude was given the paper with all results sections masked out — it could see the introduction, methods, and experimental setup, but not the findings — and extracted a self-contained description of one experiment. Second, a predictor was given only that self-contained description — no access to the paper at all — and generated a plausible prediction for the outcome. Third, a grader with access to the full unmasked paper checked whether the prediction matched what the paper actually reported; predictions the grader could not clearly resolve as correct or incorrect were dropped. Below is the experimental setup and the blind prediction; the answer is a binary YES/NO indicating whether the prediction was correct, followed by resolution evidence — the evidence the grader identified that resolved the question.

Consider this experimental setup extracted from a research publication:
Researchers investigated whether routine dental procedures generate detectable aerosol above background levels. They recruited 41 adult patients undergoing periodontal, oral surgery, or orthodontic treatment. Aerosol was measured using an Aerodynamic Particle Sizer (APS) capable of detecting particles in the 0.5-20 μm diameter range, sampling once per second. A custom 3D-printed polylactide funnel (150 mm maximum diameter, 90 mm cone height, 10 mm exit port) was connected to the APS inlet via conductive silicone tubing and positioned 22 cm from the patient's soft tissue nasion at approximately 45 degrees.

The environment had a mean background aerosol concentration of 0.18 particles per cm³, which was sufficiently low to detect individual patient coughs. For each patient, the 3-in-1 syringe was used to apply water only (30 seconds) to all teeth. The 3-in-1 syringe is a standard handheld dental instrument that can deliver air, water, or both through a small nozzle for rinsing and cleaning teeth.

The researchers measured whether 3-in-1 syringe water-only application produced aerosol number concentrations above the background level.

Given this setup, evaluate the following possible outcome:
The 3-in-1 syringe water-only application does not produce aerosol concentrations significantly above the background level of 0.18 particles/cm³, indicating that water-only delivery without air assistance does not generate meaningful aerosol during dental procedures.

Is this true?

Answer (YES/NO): YES